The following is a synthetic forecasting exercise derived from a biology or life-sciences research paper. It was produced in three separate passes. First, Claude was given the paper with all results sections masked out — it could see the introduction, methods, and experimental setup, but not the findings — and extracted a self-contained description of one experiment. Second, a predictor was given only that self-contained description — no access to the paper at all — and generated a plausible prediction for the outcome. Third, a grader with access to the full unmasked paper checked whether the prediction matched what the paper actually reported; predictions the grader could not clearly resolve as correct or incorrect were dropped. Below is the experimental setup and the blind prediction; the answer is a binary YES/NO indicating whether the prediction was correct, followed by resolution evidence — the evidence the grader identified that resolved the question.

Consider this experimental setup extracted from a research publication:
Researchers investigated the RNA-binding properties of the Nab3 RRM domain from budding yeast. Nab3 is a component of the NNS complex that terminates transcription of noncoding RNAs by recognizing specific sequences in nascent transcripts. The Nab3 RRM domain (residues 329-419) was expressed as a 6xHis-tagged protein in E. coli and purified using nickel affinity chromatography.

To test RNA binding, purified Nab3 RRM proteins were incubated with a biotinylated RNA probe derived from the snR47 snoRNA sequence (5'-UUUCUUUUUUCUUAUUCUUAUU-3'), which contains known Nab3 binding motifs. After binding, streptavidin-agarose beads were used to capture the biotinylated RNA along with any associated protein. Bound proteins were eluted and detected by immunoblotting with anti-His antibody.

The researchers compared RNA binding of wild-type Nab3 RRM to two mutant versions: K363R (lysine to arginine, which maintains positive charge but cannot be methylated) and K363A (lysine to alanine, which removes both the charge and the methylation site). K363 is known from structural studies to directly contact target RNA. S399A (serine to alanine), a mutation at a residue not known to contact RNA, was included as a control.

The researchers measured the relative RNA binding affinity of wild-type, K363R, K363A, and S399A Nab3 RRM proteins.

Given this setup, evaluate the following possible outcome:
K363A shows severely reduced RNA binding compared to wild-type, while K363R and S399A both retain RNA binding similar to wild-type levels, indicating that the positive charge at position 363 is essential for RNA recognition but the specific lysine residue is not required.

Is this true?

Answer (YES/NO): NO